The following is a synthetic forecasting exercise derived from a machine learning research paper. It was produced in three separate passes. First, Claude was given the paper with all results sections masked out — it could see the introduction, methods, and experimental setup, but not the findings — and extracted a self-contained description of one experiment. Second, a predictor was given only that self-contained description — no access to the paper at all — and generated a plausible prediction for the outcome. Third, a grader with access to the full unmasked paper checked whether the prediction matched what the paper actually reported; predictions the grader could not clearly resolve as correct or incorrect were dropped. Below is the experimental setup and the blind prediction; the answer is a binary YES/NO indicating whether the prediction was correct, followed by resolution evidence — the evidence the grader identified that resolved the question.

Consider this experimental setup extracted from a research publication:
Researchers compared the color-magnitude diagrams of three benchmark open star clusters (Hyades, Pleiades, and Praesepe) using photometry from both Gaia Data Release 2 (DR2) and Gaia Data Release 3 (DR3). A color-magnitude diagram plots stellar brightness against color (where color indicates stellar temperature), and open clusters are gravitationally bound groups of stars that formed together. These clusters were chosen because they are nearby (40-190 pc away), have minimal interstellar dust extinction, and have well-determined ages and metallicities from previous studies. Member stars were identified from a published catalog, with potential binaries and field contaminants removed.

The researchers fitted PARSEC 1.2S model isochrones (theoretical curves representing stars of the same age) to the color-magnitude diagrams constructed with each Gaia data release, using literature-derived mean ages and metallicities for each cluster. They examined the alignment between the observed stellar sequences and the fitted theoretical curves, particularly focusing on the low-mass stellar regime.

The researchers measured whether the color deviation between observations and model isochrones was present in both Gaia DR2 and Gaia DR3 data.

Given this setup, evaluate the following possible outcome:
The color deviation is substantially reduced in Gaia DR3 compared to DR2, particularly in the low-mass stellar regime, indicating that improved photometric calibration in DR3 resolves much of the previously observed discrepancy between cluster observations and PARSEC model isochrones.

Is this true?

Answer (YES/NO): NO